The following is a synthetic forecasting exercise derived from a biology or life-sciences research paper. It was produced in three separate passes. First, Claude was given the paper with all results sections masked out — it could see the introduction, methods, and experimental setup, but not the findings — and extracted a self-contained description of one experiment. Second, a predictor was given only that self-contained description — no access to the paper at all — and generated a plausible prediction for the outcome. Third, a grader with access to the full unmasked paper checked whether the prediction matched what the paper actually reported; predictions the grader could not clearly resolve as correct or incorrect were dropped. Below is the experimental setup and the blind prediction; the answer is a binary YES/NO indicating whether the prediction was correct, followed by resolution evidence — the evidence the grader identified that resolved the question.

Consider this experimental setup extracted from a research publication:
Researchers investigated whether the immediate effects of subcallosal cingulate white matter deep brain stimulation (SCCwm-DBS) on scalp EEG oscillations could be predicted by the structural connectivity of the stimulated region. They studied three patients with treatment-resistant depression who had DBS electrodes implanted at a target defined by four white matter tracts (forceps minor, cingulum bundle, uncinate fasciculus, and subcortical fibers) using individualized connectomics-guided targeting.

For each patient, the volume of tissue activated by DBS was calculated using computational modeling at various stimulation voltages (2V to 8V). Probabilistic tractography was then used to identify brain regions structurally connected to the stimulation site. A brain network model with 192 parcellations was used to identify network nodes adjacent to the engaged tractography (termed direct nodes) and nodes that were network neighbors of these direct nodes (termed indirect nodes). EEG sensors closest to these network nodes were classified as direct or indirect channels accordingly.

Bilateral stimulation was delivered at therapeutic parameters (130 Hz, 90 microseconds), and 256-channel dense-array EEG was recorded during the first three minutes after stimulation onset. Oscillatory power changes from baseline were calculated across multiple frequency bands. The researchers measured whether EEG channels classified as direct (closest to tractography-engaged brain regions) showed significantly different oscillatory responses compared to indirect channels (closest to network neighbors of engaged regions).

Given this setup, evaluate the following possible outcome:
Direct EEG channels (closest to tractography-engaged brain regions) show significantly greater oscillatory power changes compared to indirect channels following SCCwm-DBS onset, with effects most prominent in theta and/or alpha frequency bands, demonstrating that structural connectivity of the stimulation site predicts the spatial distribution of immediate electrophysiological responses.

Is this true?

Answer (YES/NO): NO